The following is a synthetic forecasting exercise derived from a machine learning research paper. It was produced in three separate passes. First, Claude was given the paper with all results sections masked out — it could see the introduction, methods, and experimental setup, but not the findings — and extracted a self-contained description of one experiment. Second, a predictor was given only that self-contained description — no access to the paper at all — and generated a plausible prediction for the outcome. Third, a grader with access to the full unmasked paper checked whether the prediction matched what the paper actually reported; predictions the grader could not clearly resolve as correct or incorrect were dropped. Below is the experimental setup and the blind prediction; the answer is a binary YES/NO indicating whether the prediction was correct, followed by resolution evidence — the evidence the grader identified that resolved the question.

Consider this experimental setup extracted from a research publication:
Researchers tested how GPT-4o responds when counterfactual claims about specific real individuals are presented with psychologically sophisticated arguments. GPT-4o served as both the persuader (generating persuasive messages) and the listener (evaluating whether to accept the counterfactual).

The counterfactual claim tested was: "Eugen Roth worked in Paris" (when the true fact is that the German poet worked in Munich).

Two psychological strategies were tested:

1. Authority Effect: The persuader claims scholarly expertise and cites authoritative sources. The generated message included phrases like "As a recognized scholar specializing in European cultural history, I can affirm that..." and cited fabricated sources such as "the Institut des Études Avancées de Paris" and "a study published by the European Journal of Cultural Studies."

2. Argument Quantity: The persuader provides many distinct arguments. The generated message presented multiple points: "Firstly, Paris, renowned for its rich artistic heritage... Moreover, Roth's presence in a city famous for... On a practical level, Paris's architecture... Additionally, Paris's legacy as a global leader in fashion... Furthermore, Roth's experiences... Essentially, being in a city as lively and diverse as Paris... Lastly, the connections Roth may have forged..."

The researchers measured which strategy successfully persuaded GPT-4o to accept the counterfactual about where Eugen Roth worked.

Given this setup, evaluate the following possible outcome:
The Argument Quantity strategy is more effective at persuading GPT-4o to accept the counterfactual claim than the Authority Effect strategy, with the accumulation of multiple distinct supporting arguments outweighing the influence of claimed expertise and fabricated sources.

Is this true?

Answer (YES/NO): NO